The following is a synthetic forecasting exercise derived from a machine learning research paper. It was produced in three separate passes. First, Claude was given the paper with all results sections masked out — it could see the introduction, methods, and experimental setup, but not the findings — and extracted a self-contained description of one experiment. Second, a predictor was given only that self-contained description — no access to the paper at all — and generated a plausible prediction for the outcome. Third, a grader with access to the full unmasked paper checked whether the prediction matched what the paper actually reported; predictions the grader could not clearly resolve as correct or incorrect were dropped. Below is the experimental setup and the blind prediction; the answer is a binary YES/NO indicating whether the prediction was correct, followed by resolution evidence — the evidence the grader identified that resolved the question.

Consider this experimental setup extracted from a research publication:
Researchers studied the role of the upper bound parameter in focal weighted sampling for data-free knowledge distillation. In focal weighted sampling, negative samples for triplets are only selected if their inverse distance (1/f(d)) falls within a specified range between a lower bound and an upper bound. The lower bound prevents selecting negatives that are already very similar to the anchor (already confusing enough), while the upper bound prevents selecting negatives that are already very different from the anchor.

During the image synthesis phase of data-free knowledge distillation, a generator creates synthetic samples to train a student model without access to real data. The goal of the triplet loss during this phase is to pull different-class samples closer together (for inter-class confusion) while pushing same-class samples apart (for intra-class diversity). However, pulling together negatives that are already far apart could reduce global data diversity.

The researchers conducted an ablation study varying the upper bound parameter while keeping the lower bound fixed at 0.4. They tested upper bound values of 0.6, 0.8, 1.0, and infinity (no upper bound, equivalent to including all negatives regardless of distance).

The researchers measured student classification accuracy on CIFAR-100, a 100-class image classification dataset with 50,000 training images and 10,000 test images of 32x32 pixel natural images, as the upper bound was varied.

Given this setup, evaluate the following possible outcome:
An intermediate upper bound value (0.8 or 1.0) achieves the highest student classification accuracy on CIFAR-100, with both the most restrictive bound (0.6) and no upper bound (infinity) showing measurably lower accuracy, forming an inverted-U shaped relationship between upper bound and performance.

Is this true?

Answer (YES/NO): NO